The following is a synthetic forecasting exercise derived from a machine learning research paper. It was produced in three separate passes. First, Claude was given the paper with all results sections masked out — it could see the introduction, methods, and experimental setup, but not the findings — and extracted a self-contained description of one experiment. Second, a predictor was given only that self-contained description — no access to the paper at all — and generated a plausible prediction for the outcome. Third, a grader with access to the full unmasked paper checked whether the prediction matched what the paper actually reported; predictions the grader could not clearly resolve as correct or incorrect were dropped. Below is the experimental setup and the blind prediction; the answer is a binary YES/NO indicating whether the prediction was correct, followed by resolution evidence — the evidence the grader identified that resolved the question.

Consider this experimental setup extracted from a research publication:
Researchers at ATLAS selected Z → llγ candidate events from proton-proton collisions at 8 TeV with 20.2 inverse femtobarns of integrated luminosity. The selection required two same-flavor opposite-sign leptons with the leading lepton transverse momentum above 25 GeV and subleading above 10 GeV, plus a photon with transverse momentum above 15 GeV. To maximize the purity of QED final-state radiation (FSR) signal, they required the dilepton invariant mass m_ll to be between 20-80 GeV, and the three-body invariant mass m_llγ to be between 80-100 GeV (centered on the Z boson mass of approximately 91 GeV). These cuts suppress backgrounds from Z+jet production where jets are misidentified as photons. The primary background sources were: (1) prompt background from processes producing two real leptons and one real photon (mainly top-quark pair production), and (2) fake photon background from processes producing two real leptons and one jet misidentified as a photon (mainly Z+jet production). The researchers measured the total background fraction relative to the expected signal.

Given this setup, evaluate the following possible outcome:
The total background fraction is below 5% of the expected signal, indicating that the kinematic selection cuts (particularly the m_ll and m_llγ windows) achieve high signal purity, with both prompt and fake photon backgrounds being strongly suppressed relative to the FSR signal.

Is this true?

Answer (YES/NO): YES